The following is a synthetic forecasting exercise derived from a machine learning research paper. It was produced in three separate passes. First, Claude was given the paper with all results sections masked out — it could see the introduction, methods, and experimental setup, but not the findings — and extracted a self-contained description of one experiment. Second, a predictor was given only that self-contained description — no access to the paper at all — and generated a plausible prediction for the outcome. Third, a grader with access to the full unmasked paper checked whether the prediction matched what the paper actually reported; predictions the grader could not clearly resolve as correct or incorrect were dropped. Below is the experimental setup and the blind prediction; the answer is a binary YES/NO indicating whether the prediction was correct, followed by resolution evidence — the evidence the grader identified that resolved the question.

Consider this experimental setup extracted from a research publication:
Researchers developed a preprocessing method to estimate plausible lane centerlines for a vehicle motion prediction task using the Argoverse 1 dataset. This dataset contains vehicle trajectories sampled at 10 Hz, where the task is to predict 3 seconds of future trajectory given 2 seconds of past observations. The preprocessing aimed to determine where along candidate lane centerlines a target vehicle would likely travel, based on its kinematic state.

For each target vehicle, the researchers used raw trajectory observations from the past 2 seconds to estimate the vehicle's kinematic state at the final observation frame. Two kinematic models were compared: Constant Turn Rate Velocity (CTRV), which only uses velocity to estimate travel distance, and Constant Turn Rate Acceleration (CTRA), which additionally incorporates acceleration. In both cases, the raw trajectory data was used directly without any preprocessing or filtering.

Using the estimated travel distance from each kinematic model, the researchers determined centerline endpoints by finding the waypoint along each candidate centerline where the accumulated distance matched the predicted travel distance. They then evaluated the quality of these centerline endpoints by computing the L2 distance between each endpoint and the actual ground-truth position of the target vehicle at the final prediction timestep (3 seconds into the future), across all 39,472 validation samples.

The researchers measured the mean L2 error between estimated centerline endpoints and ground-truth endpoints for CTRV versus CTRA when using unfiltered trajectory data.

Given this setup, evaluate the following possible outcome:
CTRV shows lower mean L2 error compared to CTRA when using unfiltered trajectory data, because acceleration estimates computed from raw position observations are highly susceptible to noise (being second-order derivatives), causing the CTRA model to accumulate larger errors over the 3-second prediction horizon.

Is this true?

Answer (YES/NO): YES